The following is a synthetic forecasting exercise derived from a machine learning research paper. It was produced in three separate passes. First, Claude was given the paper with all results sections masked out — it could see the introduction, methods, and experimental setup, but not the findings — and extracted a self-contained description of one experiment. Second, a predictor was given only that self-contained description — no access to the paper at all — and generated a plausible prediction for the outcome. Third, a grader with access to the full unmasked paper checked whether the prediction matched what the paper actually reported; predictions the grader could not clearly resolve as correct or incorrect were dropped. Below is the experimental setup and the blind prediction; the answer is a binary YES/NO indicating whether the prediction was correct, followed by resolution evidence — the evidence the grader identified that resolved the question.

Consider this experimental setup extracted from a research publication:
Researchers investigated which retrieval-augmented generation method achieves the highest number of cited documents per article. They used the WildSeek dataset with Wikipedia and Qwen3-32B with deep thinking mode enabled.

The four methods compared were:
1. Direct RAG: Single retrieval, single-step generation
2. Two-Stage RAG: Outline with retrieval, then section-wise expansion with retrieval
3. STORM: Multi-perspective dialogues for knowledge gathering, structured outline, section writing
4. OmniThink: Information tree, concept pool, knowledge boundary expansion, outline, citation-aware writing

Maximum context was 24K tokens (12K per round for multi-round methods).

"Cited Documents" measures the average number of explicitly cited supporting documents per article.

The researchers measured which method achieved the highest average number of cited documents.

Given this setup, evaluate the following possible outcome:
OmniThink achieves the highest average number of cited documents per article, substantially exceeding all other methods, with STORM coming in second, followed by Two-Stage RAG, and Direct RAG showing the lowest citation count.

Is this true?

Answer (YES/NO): NO